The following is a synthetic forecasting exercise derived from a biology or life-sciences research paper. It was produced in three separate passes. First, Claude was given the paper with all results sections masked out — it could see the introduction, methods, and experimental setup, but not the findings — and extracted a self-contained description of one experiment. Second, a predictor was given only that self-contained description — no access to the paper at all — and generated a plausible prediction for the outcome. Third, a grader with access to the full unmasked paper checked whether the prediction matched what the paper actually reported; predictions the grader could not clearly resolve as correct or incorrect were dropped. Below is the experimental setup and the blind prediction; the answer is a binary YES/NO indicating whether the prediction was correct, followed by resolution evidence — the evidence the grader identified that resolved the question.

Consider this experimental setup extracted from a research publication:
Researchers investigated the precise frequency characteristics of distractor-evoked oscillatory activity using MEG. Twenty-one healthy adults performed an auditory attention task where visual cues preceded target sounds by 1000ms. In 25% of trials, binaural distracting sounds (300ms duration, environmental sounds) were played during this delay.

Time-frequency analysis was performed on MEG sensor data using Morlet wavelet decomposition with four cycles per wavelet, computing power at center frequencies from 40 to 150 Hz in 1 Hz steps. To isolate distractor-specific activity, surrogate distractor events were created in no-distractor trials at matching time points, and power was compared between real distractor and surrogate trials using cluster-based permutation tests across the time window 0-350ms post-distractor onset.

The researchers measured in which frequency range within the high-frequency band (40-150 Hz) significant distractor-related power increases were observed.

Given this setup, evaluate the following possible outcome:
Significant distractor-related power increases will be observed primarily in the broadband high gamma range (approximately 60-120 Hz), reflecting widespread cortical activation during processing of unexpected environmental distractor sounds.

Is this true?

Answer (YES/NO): NO